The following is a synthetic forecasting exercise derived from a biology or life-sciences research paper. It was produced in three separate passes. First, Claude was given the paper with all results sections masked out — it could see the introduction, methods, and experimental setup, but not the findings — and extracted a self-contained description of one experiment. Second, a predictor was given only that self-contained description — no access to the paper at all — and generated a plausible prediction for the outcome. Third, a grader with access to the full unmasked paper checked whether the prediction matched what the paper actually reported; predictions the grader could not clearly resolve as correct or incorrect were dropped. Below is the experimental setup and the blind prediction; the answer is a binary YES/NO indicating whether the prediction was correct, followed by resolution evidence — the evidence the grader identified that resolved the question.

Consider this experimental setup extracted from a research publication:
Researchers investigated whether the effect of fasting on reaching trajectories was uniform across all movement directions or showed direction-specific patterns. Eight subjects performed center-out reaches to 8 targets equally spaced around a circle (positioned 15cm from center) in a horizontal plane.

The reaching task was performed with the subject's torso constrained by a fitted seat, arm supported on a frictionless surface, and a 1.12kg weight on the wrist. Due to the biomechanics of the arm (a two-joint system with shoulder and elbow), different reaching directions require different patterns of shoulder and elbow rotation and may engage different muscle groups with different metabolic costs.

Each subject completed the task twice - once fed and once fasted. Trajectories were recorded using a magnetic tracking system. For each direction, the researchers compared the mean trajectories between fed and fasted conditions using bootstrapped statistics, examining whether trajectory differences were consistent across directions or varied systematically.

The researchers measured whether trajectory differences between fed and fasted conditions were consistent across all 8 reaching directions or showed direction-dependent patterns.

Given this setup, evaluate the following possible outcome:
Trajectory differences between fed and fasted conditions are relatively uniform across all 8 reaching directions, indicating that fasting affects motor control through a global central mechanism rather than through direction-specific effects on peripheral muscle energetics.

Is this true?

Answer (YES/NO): NO